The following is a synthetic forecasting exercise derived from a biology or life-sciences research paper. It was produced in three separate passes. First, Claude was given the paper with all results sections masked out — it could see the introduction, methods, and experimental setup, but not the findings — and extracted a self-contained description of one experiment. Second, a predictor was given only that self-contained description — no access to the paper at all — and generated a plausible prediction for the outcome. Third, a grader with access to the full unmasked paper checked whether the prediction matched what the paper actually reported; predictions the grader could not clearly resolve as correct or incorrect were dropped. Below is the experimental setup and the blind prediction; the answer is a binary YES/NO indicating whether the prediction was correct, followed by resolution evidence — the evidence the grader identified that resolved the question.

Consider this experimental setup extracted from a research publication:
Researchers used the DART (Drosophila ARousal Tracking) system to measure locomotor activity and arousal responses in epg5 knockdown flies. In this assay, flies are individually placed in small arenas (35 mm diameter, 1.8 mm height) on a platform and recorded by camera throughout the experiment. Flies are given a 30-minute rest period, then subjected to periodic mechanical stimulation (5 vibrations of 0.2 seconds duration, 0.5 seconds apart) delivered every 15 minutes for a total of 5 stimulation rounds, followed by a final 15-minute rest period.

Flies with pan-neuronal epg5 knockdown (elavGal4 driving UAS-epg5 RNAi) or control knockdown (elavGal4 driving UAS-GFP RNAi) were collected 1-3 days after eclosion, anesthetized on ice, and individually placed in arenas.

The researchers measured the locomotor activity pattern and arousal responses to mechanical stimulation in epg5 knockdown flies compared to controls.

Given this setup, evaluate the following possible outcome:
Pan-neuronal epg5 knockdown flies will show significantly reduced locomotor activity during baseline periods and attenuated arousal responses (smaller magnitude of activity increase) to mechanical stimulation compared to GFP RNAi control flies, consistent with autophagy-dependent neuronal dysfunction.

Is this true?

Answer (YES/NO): YES